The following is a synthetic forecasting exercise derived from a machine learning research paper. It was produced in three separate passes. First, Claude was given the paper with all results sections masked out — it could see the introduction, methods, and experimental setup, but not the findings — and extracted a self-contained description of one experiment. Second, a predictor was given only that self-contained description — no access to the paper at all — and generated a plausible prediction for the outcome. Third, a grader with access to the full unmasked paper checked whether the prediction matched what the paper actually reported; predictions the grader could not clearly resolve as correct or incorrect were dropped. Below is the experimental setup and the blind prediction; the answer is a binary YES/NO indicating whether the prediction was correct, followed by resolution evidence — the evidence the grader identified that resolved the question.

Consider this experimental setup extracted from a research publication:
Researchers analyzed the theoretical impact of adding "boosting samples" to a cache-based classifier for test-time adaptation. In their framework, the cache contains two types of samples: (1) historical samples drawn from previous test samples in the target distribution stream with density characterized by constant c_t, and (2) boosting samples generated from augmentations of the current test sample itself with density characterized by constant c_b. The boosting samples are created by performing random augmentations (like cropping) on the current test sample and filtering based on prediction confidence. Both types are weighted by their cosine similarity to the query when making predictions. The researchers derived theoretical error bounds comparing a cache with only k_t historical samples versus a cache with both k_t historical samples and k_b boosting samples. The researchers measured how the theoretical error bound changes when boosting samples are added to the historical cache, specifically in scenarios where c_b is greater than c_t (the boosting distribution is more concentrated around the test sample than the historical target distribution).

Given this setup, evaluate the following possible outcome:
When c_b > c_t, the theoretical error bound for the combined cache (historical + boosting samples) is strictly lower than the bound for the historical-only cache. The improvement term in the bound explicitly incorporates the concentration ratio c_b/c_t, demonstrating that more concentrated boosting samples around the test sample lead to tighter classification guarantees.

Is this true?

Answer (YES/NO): NO